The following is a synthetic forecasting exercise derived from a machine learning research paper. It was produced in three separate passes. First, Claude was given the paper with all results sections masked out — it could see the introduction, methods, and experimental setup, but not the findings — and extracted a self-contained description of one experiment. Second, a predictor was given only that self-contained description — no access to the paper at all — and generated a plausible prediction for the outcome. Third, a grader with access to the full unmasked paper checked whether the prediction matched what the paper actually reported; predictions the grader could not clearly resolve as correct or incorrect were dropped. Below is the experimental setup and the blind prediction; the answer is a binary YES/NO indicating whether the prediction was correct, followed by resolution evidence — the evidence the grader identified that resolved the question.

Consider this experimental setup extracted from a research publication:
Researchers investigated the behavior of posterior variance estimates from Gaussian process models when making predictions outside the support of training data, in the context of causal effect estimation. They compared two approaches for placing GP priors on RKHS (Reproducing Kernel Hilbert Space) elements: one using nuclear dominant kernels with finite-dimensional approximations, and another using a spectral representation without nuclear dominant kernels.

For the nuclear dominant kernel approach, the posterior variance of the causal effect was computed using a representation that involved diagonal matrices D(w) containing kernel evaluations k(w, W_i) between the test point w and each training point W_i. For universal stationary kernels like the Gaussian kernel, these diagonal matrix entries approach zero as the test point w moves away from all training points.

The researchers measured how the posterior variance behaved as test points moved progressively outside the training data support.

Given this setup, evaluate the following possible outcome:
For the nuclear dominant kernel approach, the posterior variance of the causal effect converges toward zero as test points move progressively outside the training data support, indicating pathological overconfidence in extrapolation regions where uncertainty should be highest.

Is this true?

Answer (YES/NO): YES